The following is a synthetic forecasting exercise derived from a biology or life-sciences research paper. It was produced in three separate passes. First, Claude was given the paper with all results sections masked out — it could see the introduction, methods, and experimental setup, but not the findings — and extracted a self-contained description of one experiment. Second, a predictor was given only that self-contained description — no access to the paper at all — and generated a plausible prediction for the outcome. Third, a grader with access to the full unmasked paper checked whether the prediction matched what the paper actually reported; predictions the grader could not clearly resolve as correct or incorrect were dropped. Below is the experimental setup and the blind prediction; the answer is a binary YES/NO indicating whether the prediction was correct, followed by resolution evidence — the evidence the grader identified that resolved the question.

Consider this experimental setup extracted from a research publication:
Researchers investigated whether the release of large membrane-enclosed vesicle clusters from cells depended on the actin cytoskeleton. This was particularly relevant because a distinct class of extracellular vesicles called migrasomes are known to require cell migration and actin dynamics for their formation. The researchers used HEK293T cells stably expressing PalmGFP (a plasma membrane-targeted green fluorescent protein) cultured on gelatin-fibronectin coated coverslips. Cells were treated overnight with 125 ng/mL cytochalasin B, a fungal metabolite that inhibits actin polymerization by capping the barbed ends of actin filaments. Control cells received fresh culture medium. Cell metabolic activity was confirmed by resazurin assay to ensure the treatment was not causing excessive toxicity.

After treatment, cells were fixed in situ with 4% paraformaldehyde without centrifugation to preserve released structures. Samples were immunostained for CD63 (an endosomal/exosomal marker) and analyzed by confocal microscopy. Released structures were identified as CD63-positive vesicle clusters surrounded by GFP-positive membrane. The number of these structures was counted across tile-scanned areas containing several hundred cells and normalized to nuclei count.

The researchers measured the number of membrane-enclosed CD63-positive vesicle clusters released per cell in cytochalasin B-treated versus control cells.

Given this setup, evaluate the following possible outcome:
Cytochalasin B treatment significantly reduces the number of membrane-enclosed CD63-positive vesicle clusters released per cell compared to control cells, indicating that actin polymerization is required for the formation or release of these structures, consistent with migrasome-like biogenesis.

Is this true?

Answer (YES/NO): NO